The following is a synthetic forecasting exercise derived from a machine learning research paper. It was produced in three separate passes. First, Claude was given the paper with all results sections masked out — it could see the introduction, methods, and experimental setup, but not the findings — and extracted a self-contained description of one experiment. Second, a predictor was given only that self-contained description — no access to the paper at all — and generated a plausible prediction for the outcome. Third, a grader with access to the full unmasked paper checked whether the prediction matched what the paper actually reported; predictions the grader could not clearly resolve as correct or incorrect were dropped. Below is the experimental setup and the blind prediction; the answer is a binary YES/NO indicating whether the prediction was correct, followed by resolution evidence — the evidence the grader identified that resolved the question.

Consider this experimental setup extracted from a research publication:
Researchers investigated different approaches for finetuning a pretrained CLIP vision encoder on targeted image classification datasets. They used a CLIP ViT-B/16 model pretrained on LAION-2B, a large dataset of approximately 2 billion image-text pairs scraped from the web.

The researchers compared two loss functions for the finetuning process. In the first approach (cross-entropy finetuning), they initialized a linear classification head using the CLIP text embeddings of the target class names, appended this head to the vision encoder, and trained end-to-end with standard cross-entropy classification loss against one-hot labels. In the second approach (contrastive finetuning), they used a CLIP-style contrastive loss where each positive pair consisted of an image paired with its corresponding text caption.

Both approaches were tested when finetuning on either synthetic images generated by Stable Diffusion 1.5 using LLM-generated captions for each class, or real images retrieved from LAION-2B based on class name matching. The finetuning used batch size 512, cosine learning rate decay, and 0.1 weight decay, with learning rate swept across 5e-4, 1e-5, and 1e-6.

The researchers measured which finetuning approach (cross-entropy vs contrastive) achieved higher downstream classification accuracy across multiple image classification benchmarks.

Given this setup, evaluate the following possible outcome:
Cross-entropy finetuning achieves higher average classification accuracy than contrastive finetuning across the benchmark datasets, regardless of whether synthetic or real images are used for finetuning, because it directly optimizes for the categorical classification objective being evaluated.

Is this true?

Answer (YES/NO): YES